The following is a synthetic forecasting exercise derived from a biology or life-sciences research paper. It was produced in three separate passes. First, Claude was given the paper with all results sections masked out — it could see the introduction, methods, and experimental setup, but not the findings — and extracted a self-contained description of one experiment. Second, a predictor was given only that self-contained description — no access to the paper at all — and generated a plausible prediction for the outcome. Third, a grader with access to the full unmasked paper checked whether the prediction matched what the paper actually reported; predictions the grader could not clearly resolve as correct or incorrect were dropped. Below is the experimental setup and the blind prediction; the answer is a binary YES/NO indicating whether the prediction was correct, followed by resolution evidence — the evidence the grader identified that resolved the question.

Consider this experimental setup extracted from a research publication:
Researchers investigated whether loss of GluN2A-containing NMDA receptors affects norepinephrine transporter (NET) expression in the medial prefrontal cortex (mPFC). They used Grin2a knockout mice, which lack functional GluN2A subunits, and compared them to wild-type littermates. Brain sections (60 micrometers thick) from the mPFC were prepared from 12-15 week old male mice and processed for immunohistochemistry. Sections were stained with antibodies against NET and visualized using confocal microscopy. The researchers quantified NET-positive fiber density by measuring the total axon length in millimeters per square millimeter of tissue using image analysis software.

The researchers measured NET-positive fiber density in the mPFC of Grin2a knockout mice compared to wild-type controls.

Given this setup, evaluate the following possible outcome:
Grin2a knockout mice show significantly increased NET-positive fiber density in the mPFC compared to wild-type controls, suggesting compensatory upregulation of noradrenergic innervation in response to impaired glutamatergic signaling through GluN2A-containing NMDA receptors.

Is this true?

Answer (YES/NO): YES